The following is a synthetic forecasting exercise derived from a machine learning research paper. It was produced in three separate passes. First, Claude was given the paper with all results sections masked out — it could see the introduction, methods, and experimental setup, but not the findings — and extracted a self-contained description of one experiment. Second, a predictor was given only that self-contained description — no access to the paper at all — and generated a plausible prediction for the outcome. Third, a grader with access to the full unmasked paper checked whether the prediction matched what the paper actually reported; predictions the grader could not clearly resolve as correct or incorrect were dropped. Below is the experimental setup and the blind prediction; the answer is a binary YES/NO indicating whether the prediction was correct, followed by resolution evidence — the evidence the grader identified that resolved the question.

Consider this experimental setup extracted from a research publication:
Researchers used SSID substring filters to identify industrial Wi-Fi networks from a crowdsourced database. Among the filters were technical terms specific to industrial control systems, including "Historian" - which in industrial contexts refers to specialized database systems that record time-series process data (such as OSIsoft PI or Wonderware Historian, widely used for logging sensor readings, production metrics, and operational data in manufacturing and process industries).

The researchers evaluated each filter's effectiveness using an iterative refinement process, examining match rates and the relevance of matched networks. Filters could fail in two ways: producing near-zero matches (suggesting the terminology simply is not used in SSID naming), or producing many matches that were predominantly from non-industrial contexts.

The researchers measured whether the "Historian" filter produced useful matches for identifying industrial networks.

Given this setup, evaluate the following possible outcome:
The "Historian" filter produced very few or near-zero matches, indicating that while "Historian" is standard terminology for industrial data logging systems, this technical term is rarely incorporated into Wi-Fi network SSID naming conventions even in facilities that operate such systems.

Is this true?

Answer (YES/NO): YES